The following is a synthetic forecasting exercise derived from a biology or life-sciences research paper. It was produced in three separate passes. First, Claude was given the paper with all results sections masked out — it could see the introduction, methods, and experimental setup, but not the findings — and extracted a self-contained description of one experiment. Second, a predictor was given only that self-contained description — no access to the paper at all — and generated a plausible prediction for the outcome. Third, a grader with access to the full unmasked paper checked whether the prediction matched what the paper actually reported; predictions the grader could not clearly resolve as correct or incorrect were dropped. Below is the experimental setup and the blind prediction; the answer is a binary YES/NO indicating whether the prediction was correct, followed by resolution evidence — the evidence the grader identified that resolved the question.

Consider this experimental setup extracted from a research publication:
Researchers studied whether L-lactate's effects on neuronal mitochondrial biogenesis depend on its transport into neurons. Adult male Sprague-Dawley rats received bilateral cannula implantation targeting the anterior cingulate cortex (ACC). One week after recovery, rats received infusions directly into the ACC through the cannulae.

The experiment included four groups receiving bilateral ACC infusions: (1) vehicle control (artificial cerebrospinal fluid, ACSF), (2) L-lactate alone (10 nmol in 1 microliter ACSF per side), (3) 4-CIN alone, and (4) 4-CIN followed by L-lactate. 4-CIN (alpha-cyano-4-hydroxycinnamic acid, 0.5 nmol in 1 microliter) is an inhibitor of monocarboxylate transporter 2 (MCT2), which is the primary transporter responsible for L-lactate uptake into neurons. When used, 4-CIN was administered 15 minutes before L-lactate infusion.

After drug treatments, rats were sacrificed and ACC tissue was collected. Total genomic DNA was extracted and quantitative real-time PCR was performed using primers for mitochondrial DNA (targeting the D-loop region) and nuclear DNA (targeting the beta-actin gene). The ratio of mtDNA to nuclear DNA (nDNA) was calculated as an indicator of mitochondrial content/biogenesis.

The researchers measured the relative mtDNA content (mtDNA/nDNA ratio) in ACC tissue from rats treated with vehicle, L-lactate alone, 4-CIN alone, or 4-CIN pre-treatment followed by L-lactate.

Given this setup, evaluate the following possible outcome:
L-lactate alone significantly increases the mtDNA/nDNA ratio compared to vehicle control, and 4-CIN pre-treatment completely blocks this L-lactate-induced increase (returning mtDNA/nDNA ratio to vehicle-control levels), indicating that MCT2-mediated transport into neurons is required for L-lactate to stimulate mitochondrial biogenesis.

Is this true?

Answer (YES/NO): YES